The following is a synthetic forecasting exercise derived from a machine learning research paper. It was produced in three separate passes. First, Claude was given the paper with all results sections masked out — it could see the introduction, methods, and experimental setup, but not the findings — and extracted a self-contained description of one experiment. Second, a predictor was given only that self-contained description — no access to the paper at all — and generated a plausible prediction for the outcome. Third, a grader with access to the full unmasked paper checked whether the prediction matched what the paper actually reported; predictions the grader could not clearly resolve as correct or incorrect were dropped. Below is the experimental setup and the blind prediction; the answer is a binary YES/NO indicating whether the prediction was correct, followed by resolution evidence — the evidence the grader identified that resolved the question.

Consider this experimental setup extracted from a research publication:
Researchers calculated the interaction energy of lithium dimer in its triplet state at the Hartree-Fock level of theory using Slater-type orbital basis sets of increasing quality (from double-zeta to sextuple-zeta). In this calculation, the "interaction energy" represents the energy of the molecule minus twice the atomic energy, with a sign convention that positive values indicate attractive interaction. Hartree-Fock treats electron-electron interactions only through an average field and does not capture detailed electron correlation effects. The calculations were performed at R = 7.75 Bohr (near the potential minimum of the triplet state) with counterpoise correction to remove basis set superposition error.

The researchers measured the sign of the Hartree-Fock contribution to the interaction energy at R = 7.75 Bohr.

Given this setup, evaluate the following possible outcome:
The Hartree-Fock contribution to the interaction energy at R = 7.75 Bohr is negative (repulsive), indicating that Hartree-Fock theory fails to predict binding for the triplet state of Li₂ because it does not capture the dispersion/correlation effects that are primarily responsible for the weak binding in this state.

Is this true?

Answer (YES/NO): YES